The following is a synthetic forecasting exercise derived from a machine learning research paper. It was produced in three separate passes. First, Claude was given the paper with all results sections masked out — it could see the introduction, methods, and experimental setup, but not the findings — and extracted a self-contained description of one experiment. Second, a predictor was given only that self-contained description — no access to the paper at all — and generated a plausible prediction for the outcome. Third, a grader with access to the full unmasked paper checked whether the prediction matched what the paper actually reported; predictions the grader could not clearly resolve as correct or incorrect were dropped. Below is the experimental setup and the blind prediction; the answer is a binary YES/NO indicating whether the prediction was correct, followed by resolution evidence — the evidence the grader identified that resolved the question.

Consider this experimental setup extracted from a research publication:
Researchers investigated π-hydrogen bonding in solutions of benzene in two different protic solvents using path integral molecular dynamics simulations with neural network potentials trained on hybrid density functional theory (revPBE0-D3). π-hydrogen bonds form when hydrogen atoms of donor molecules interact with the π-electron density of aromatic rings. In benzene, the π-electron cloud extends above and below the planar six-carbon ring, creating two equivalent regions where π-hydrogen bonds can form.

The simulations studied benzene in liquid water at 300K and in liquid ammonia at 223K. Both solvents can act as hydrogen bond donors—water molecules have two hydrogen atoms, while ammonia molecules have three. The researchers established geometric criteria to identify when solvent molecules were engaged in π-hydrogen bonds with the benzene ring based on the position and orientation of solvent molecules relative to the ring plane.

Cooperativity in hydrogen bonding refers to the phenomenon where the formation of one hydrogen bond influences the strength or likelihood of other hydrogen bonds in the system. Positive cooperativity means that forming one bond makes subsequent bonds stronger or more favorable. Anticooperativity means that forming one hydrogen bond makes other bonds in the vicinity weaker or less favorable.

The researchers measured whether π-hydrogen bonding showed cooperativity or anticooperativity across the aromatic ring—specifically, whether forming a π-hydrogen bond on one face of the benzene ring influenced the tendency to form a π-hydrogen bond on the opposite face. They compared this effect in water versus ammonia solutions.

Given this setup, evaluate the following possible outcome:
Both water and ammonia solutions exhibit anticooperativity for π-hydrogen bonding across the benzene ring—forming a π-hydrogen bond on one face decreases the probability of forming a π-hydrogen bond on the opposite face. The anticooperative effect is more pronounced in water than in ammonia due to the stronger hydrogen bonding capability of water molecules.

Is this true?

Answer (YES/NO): NO